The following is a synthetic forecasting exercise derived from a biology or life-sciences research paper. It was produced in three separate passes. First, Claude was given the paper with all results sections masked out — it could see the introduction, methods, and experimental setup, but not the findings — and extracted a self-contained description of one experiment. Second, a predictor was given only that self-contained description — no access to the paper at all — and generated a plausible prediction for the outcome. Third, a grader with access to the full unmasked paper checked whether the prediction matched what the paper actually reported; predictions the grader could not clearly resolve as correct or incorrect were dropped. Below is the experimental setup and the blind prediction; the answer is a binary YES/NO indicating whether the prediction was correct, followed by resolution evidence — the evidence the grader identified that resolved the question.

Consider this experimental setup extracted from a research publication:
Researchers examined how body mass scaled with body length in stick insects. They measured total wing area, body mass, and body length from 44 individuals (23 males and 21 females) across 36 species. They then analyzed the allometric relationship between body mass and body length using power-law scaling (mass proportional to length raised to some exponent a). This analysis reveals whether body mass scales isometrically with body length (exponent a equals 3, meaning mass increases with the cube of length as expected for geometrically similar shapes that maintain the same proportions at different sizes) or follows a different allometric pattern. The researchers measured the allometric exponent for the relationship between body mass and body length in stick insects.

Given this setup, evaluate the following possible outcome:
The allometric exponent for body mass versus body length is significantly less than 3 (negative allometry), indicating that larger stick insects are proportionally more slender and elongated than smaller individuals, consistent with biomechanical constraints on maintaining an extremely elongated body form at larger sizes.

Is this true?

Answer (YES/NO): YES